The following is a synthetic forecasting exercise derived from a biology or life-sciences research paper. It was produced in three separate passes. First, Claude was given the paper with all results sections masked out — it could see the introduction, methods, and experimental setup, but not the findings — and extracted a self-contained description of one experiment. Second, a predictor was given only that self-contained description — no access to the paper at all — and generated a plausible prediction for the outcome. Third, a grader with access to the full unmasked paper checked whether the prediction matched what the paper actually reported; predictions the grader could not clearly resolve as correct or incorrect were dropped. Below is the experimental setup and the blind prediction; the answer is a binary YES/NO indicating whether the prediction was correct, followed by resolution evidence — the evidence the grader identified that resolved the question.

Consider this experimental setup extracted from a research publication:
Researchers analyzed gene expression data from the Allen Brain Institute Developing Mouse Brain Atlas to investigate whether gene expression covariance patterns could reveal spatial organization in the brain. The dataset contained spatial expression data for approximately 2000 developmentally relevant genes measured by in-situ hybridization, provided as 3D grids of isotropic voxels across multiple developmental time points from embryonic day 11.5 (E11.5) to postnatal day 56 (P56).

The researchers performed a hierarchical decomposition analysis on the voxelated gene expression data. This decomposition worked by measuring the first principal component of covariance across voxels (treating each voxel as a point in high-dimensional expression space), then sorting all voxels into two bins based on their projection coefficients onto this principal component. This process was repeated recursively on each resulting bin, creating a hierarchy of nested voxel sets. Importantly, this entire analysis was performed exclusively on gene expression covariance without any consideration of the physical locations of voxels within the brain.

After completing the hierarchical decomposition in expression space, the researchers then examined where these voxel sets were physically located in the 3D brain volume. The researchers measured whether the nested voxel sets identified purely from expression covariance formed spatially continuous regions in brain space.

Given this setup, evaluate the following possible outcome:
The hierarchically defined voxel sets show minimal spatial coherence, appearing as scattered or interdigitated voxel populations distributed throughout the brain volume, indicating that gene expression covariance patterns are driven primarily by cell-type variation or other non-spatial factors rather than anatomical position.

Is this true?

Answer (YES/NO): NO